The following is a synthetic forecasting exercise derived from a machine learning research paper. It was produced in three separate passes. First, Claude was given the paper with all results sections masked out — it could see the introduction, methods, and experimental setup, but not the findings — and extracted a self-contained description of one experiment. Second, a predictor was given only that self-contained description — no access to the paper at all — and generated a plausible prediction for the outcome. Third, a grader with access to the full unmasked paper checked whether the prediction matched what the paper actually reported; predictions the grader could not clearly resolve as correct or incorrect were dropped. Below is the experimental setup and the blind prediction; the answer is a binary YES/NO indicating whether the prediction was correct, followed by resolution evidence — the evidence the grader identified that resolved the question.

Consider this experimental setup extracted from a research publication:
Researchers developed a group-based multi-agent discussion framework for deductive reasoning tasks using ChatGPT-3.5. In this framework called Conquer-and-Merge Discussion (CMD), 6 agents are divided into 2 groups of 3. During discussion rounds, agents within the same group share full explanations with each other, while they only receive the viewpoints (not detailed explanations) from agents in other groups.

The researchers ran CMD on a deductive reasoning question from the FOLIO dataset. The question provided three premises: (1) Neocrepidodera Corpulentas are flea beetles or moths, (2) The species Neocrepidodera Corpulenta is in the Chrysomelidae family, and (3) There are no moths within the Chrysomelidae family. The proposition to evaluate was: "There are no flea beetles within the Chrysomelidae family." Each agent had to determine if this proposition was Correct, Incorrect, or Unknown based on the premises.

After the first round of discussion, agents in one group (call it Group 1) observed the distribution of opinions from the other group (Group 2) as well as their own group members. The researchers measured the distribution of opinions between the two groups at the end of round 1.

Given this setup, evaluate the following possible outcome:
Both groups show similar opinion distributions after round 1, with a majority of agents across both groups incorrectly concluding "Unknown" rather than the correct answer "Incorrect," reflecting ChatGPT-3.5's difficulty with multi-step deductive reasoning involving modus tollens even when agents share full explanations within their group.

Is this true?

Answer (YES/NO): NO